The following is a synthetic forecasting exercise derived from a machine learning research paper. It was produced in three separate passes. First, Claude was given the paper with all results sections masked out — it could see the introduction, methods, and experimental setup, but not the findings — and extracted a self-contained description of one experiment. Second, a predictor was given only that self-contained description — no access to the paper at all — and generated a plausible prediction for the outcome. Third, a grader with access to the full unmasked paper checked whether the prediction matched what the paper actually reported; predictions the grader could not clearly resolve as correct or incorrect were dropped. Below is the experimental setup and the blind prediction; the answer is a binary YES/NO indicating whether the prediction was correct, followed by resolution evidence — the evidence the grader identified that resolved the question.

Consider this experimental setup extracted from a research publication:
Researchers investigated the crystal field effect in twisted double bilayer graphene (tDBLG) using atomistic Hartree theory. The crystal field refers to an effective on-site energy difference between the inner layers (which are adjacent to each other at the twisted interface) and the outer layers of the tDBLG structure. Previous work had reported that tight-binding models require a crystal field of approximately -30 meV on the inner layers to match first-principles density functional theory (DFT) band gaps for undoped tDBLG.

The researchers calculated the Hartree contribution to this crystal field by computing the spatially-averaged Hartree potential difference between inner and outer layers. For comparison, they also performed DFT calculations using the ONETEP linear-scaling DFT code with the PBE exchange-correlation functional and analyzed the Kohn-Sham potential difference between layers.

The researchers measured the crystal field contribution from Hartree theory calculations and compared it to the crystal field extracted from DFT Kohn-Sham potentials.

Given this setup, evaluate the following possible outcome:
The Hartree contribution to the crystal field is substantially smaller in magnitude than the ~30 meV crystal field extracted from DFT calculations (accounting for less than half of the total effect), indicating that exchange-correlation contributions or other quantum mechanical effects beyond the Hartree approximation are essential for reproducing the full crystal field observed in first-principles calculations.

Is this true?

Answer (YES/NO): NO